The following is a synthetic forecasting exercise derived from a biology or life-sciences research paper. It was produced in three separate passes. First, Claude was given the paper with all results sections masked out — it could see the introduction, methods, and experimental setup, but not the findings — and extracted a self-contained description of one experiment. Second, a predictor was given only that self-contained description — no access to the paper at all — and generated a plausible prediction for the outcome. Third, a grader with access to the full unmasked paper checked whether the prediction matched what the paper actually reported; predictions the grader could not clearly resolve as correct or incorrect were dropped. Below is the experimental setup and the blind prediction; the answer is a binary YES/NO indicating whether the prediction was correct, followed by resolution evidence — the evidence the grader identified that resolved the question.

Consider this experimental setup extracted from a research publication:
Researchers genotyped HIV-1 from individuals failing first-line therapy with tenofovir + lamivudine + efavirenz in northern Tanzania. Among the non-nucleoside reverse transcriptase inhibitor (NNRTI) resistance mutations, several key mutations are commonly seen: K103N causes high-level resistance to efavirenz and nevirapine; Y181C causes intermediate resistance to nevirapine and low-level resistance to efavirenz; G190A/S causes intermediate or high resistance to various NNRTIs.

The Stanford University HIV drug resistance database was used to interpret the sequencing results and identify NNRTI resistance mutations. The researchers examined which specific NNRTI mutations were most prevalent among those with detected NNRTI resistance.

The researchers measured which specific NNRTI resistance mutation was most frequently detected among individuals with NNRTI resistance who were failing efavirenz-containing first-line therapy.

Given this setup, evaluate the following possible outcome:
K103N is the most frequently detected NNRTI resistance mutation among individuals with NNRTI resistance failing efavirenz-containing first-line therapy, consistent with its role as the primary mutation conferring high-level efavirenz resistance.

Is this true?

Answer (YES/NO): YES